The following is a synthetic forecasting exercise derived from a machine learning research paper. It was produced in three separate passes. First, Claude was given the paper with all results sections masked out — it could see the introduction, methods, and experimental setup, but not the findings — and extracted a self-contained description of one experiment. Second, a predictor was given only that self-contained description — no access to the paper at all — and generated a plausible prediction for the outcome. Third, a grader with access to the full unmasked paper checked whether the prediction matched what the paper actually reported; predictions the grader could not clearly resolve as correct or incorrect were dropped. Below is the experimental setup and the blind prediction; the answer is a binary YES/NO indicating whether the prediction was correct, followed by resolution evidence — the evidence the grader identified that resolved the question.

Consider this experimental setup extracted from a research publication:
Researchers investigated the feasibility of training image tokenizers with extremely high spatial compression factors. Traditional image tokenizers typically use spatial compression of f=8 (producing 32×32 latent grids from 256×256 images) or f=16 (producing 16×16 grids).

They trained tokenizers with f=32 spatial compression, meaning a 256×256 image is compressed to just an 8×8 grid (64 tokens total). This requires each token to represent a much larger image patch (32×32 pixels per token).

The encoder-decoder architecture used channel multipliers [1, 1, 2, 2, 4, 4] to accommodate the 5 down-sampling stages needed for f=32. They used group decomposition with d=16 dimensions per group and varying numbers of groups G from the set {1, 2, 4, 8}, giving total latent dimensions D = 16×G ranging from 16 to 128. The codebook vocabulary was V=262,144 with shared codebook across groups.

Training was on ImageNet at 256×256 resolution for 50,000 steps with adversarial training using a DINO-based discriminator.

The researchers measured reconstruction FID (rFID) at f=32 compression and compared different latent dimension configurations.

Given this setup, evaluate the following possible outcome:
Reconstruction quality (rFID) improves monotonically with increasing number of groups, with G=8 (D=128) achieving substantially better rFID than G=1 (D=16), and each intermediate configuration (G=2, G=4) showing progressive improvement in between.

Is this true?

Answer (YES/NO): YES